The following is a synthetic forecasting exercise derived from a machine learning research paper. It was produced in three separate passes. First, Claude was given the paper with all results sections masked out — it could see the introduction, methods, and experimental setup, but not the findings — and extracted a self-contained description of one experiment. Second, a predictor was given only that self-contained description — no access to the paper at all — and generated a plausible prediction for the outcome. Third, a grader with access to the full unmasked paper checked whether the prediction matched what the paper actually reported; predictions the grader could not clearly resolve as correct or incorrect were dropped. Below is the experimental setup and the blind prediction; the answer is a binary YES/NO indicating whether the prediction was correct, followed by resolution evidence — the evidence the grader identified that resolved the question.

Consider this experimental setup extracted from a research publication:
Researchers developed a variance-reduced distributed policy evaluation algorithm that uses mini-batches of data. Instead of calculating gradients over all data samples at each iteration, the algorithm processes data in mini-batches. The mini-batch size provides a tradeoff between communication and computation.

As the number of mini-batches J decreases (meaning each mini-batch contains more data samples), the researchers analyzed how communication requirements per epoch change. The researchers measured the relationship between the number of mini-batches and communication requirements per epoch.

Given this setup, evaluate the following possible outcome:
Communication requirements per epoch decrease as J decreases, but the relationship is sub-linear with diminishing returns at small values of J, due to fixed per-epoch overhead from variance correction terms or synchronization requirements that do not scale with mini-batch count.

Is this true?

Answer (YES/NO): NO